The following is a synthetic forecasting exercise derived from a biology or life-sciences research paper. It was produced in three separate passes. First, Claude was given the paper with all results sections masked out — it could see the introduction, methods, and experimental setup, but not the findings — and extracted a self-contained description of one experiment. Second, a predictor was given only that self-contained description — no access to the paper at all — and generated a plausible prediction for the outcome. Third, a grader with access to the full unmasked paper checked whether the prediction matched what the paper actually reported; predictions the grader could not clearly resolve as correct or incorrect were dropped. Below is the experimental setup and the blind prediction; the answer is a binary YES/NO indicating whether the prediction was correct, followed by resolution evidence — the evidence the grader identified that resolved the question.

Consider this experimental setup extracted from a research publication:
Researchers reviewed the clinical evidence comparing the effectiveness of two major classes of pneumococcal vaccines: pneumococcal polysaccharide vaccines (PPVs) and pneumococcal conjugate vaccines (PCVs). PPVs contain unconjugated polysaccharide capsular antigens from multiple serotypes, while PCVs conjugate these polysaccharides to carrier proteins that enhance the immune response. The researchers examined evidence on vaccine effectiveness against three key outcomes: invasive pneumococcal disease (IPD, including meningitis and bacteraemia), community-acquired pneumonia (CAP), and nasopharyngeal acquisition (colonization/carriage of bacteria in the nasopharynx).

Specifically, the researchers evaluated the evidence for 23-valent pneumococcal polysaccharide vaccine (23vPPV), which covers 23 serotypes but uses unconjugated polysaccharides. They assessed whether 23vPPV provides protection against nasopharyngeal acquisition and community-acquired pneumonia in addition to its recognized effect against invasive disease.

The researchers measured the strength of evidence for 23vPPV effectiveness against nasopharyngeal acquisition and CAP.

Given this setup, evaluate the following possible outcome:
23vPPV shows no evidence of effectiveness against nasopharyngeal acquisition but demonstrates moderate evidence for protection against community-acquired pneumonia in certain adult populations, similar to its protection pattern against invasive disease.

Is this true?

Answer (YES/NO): NO